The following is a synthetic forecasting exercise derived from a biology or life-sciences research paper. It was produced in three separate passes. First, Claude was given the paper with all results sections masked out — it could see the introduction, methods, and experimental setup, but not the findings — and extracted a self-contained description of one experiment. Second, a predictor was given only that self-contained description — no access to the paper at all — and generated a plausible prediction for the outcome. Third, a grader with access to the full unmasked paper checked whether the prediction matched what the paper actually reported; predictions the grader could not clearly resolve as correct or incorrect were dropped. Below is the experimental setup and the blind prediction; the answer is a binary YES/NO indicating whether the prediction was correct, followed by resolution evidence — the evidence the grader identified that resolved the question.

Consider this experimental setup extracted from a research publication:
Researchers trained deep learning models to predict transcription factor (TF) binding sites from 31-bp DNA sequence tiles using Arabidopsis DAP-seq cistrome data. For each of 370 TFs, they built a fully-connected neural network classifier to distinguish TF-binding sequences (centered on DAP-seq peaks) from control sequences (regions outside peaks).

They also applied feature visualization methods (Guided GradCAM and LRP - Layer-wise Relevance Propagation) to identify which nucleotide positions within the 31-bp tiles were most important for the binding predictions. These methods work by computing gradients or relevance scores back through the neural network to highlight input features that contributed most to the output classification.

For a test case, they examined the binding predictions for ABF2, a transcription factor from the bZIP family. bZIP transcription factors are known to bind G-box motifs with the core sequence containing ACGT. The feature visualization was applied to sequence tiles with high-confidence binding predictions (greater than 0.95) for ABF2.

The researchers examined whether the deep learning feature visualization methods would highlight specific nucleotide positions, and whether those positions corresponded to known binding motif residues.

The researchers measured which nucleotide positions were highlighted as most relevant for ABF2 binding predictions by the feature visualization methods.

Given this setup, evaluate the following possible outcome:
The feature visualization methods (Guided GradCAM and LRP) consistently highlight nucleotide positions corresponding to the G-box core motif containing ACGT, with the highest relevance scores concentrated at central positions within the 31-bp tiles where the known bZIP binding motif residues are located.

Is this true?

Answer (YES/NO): YES